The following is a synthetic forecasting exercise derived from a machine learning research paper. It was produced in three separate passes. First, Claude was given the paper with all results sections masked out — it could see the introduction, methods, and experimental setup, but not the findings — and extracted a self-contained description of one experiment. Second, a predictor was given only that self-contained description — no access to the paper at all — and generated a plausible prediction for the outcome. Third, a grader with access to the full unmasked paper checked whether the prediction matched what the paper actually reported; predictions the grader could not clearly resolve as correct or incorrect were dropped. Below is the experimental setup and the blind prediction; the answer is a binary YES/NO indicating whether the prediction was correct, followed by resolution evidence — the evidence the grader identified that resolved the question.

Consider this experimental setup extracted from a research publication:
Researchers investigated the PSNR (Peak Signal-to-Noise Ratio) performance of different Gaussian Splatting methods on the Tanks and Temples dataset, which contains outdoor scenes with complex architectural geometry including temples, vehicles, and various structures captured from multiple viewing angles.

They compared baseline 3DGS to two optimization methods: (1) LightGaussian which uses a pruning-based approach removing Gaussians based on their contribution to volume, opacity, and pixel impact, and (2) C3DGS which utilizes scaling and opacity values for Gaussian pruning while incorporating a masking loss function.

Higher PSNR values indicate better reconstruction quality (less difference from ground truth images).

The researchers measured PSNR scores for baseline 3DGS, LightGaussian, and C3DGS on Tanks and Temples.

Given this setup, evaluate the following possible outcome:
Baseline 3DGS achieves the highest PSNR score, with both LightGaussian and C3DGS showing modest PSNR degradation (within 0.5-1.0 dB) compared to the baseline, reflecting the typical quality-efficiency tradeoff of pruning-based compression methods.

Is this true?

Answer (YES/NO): NO